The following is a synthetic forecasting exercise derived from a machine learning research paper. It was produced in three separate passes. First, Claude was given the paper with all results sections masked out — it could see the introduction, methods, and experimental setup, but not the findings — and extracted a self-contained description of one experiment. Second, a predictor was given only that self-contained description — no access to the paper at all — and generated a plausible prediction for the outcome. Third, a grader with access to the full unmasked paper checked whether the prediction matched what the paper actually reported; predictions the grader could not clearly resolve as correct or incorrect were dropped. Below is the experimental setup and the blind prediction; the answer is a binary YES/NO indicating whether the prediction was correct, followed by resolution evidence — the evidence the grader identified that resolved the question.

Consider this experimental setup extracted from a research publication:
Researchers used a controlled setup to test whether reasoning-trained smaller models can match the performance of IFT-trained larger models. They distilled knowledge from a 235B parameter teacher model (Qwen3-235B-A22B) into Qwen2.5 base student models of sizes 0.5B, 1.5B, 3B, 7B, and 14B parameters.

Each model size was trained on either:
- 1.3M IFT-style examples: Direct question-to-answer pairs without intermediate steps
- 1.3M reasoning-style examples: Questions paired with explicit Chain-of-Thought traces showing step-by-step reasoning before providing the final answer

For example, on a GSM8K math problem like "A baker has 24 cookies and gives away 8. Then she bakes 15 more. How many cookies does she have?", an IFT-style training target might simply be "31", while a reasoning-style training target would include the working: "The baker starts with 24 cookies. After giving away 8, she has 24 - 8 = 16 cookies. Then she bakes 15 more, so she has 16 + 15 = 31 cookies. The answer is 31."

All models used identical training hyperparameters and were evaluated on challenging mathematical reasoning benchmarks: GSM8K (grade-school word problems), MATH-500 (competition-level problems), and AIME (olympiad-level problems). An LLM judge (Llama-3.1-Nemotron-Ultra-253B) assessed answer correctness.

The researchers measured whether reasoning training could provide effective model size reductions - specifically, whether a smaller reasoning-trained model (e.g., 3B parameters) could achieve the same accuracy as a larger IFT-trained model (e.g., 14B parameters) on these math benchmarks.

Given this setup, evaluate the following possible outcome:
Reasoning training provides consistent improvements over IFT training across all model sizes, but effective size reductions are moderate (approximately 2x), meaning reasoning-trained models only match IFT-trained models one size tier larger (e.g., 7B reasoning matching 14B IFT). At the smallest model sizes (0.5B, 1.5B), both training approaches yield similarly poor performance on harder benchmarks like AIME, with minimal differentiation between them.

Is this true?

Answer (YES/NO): NO